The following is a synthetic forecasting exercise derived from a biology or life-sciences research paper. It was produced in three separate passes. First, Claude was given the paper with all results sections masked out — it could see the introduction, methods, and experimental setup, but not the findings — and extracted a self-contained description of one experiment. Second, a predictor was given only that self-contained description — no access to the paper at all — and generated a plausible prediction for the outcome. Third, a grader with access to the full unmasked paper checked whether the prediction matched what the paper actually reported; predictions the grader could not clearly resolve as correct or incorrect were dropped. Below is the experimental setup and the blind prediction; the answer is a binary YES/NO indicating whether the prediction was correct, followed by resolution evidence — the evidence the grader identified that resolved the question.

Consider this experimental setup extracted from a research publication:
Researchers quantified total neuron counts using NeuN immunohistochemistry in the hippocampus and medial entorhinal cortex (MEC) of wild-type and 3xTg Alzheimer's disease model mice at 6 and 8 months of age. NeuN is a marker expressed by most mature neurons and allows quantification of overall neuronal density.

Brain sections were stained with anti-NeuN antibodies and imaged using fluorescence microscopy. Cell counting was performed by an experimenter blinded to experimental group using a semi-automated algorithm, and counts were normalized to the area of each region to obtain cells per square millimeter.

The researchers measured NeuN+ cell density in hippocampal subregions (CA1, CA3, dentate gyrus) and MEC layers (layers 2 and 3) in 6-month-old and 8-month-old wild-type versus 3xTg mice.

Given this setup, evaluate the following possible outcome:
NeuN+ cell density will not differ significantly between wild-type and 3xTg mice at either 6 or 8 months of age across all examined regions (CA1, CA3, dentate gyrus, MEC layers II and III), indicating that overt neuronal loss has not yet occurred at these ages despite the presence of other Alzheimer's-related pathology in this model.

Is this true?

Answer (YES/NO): NO